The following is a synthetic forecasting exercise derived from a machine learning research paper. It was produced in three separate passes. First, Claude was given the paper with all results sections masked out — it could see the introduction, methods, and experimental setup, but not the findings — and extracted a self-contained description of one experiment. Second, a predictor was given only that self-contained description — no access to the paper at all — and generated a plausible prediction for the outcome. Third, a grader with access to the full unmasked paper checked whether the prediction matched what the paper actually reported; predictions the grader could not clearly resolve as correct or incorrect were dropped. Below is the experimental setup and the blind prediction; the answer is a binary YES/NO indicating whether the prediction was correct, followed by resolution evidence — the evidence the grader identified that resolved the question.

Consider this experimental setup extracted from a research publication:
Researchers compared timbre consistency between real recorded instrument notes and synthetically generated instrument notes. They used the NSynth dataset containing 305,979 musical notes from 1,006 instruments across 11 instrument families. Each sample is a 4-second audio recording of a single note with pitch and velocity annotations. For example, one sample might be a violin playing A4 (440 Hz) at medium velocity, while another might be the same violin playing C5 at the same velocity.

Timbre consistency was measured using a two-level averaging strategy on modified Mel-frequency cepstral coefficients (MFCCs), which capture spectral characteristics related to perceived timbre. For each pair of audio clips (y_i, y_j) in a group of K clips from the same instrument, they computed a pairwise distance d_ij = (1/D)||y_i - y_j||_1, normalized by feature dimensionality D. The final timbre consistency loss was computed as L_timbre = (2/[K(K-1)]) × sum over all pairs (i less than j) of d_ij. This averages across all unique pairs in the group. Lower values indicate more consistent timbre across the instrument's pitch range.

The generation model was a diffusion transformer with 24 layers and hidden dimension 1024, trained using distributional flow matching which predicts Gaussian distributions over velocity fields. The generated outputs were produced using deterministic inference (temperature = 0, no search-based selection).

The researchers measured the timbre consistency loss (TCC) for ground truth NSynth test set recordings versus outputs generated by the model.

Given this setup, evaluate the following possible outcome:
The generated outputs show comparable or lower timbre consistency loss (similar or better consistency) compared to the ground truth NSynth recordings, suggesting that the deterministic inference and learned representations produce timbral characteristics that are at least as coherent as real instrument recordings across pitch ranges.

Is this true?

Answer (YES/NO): NO